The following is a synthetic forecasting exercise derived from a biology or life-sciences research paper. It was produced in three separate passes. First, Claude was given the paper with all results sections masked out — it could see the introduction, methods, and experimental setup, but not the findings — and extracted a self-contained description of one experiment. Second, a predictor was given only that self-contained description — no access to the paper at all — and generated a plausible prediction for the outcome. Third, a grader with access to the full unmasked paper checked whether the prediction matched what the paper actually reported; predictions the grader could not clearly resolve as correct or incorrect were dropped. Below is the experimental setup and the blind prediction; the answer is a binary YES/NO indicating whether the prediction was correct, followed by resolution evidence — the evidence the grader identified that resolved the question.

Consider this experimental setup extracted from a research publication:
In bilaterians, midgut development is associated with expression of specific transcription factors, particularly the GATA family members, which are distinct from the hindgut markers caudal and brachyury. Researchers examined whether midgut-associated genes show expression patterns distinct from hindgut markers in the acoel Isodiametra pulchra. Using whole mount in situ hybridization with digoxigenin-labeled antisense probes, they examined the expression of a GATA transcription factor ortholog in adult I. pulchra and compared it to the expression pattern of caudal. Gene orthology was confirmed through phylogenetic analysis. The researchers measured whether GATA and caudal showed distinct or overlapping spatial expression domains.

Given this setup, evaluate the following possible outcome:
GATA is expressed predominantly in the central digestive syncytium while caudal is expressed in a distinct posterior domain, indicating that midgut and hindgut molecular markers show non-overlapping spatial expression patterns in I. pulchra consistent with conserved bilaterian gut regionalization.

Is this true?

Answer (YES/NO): NO